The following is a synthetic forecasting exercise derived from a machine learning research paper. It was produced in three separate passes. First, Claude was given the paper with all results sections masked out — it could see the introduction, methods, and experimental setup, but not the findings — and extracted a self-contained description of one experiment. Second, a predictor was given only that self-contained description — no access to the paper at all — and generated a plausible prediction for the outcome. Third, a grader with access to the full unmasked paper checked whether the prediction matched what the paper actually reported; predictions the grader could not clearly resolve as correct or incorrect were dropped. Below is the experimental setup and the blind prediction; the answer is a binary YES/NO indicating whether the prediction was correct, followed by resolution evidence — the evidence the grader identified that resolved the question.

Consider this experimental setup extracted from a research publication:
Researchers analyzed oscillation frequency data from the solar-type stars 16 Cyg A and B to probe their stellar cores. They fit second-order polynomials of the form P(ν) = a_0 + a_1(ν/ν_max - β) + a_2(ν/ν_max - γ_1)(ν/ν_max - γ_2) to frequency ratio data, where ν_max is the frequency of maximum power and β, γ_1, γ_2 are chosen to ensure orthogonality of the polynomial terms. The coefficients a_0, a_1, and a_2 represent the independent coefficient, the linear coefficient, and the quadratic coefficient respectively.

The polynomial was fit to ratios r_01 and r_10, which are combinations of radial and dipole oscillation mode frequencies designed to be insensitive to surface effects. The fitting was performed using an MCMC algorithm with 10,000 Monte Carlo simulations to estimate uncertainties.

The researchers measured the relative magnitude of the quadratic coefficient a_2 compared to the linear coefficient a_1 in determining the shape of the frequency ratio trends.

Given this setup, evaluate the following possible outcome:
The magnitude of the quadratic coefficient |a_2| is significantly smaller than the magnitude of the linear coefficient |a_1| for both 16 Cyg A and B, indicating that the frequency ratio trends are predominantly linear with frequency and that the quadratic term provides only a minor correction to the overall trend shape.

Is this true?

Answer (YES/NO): YES